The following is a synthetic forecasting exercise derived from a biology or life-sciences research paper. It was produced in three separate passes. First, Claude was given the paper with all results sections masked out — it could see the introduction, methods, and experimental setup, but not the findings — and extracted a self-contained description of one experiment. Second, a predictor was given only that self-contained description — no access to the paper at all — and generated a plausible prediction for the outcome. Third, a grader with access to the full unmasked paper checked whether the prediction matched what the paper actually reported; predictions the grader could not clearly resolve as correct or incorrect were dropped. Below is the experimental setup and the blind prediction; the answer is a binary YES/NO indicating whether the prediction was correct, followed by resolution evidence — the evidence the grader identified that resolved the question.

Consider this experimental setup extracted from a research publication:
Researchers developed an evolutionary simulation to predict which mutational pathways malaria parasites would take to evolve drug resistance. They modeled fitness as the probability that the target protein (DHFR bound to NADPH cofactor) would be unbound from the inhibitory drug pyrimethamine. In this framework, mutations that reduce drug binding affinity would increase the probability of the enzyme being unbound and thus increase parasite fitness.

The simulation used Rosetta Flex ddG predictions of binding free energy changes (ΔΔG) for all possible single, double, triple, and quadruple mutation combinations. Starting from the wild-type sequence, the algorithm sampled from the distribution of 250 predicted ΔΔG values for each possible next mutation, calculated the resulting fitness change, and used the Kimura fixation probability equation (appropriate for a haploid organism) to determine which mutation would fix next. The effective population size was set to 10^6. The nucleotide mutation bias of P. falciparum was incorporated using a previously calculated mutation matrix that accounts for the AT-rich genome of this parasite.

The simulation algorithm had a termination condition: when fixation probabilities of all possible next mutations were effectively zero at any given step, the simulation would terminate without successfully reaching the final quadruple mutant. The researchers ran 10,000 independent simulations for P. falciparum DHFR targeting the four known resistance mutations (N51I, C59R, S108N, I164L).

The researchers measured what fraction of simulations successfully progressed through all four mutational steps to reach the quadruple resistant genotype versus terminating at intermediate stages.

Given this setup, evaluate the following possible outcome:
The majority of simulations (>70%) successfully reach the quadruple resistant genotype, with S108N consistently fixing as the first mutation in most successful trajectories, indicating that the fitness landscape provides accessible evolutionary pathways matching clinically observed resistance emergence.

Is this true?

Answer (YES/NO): NO